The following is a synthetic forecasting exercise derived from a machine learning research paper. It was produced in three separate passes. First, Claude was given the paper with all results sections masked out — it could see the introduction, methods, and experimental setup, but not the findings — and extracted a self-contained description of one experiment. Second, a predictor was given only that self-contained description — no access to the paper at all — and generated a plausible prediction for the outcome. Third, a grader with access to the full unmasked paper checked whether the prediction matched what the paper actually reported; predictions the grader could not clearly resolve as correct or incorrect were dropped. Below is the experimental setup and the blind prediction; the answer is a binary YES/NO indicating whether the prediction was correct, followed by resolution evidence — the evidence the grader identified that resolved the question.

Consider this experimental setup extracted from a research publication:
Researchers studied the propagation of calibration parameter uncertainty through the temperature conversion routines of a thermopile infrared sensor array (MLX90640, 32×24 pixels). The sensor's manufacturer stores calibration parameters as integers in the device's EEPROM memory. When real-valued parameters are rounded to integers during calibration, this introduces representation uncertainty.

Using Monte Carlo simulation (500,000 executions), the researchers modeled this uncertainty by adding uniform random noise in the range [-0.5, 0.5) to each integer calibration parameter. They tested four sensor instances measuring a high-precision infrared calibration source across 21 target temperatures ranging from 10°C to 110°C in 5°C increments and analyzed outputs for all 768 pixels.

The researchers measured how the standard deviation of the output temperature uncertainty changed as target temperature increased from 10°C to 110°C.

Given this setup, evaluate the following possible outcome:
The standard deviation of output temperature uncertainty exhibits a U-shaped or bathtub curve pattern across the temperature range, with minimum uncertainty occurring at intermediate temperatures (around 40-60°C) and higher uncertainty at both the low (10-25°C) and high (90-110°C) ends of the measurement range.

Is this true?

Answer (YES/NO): NO